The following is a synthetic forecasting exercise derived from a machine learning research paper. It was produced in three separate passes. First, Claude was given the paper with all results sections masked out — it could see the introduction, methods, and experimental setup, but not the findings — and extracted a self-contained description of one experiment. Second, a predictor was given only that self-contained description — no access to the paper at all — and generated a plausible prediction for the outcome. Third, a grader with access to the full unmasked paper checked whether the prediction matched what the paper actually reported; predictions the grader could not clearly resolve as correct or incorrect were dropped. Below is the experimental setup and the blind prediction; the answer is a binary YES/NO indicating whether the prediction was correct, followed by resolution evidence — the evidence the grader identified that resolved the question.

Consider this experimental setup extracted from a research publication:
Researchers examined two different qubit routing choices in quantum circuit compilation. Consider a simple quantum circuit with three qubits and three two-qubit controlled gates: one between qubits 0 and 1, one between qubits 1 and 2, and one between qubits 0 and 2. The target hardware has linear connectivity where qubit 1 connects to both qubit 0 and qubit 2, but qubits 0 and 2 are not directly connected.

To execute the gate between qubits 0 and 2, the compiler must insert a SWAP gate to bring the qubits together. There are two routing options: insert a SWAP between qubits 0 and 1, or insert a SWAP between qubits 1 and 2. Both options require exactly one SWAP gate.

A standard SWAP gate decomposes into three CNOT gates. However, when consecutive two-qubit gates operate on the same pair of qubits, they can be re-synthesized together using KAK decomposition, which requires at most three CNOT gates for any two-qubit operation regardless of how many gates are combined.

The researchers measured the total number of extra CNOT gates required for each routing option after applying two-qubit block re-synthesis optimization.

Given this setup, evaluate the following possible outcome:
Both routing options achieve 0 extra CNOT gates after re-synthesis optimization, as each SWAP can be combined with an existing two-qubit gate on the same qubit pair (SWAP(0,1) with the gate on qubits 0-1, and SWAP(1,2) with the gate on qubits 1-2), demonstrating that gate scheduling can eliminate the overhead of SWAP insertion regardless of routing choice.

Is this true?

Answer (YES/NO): NO